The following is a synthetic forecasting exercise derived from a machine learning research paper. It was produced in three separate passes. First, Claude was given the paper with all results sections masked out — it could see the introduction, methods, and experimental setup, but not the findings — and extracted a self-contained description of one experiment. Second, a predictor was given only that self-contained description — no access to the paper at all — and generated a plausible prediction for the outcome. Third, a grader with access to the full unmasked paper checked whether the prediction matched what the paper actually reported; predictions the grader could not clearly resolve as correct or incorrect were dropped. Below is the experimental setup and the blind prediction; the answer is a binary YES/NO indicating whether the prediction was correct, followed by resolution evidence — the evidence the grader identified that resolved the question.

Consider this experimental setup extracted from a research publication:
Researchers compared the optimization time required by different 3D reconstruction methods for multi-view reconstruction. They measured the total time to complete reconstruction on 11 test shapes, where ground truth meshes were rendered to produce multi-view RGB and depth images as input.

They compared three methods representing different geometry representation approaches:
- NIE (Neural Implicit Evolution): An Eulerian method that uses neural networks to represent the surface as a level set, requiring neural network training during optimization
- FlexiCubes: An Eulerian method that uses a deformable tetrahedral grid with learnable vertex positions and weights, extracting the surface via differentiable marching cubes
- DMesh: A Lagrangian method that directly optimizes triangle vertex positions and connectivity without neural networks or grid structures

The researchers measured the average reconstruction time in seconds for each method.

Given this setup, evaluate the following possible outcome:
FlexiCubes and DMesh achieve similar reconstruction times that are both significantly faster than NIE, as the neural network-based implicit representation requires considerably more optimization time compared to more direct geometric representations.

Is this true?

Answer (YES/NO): NO